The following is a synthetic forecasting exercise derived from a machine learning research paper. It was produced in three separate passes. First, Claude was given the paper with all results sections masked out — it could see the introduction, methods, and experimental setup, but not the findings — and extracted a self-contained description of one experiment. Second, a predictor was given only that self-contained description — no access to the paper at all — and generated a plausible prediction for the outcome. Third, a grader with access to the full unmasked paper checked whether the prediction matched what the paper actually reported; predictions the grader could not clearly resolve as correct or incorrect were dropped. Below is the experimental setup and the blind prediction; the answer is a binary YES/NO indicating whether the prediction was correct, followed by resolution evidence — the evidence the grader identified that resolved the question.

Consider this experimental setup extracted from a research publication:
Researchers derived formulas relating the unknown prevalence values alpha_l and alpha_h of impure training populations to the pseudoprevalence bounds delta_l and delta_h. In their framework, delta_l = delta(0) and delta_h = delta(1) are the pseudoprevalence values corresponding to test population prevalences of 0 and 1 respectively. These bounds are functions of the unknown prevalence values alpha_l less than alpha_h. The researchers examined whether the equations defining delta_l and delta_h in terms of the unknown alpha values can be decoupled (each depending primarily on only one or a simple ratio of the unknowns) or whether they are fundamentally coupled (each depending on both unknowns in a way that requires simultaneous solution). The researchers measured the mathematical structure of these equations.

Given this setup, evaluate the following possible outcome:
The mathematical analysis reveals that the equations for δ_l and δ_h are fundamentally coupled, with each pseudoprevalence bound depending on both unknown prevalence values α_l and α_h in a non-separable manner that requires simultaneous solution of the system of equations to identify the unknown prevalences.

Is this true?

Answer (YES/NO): NO